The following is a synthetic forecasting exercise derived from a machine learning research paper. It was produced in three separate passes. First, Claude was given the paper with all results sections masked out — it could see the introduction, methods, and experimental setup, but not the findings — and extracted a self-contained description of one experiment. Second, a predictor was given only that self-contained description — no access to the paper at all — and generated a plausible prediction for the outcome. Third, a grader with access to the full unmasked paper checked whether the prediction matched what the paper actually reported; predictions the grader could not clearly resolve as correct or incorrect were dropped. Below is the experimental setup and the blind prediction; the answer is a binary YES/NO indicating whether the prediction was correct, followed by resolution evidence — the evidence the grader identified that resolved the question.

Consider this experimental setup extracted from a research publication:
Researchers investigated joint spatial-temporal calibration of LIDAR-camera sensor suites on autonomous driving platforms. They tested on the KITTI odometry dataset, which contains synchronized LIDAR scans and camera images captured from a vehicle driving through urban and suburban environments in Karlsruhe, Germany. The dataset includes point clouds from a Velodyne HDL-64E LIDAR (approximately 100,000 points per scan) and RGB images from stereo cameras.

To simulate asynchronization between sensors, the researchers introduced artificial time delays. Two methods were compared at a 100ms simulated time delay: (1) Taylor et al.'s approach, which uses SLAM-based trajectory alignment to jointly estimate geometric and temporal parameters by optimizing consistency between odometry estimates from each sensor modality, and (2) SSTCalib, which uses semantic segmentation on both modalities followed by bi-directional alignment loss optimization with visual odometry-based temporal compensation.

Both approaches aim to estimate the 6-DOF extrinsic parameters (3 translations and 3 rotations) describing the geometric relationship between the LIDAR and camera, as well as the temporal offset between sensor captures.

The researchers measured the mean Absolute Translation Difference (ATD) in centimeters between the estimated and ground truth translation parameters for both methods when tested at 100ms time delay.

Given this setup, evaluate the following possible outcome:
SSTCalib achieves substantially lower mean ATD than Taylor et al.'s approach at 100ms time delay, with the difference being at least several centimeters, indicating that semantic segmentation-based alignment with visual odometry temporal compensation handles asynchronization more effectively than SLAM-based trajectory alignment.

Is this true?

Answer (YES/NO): NO